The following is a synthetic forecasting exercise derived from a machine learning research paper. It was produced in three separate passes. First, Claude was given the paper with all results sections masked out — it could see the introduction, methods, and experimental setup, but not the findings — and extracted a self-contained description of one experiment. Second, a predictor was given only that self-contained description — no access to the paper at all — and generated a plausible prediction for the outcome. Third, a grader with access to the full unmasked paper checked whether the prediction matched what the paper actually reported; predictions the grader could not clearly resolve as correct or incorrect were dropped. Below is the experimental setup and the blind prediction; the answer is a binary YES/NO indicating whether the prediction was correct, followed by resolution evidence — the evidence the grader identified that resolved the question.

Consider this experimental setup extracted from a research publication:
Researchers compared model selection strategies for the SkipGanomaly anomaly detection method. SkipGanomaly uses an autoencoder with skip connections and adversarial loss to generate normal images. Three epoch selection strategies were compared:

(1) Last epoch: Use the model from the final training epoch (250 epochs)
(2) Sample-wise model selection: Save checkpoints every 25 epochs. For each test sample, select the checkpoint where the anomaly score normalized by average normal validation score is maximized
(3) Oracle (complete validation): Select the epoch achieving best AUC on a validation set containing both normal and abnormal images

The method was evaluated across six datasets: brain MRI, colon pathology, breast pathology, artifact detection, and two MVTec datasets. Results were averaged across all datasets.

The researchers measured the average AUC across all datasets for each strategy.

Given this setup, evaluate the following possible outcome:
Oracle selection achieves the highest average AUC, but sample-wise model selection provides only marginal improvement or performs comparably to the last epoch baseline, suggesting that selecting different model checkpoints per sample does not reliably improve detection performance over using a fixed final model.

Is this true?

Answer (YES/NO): NO